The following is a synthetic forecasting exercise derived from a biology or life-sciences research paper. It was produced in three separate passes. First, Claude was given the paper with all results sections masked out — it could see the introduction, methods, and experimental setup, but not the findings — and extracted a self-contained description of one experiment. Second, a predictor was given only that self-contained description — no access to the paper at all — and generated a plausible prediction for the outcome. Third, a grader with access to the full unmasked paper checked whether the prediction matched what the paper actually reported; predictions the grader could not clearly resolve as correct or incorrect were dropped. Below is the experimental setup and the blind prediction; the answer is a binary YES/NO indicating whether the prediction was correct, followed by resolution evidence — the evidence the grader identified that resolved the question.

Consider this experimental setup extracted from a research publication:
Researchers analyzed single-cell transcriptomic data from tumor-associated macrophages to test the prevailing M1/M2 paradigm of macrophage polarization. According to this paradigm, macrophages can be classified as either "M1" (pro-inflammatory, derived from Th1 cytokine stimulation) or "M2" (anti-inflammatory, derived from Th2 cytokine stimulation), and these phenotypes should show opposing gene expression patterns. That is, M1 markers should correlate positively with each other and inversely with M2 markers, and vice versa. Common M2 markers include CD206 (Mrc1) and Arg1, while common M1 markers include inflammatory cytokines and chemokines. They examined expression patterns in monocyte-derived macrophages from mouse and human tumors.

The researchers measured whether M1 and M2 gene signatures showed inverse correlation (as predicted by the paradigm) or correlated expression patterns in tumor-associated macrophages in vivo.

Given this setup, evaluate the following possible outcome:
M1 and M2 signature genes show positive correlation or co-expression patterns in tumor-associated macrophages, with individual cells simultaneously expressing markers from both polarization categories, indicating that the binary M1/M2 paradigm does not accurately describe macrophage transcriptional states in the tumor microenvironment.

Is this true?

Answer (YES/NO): YES